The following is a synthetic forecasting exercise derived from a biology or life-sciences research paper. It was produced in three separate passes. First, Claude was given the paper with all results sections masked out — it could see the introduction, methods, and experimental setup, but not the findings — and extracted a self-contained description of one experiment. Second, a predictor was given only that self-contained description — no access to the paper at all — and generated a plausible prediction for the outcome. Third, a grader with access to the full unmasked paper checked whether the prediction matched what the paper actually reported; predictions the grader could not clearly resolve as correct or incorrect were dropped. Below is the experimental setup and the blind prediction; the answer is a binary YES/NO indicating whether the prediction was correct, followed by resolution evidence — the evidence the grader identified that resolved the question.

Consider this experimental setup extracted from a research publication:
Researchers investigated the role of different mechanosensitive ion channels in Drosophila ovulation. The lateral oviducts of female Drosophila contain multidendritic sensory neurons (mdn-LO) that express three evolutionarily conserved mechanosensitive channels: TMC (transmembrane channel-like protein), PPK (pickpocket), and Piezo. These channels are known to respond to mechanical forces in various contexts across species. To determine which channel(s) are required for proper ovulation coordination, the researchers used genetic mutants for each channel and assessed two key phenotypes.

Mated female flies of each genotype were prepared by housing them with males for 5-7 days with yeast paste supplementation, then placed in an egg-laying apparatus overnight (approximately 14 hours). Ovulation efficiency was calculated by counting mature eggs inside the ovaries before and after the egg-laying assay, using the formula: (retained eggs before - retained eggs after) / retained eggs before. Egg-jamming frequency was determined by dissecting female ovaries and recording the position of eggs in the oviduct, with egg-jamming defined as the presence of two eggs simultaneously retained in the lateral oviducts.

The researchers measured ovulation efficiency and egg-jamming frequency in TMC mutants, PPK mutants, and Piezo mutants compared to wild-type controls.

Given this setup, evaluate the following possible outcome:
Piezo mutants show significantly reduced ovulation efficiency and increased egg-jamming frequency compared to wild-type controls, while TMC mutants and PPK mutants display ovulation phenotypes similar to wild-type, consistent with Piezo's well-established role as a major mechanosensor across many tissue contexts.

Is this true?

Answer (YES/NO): NO